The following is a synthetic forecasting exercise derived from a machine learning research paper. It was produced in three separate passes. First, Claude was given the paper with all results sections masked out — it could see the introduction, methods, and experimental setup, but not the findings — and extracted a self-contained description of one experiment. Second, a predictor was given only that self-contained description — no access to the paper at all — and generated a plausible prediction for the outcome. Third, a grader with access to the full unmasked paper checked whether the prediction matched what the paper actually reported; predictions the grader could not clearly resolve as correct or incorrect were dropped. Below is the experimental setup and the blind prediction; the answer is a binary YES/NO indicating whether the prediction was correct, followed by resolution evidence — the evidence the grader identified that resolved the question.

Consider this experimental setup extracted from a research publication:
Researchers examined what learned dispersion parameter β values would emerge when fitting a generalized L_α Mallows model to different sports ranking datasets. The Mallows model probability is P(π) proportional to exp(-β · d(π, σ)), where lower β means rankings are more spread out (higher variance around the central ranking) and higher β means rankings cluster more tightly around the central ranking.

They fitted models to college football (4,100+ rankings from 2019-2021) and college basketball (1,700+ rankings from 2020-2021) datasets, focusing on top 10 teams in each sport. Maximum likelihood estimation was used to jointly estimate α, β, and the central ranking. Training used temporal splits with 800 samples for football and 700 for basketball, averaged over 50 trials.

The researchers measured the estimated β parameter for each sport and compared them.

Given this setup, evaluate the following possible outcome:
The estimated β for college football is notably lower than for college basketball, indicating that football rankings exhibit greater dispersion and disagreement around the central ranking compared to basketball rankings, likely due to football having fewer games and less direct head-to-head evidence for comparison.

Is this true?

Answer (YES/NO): NO